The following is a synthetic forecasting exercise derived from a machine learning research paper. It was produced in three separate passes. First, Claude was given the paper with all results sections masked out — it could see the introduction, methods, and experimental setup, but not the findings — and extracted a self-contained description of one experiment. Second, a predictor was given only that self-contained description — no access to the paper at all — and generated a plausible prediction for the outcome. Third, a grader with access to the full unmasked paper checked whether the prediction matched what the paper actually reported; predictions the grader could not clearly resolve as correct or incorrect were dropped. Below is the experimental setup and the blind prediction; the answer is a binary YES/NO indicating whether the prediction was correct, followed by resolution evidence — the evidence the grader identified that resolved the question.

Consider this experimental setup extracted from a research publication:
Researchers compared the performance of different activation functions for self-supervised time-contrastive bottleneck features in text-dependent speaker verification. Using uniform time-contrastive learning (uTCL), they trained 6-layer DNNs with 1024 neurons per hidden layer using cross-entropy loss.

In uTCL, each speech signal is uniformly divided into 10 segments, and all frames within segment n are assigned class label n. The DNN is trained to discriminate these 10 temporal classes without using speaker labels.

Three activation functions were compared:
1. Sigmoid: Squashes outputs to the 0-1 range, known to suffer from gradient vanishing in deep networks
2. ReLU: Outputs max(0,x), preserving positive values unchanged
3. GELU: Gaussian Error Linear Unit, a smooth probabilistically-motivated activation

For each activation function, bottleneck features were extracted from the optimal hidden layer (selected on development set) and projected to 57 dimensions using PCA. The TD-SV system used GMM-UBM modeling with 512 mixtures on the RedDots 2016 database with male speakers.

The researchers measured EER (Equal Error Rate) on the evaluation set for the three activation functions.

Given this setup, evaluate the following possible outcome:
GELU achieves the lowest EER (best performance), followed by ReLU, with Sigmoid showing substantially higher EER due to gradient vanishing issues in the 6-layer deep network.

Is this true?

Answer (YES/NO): NO